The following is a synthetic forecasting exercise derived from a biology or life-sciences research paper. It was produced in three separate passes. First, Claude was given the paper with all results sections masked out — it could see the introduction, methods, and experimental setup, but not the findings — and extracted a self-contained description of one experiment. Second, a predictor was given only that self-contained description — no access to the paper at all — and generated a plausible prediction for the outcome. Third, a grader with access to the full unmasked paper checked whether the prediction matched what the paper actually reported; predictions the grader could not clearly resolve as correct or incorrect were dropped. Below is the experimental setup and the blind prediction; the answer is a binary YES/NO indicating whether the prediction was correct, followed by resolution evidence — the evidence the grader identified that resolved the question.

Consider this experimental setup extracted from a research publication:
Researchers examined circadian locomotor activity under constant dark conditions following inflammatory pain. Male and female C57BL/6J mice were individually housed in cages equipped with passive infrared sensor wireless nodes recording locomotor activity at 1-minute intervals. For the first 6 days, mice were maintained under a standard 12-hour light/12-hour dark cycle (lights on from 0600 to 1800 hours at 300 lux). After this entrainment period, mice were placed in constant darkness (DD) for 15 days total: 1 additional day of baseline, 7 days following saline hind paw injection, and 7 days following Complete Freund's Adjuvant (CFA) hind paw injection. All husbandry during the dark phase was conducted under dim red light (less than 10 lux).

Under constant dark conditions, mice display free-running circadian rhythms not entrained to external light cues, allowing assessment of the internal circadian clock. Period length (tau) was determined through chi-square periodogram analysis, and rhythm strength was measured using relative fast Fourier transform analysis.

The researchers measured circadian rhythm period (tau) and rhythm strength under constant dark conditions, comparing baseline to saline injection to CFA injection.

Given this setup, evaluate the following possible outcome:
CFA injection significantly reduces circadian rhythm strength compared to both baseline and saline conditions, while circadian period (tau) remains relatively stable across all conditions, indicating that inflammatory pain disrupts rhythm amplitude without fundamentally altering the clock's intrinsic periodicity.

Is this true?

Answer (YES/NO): NO